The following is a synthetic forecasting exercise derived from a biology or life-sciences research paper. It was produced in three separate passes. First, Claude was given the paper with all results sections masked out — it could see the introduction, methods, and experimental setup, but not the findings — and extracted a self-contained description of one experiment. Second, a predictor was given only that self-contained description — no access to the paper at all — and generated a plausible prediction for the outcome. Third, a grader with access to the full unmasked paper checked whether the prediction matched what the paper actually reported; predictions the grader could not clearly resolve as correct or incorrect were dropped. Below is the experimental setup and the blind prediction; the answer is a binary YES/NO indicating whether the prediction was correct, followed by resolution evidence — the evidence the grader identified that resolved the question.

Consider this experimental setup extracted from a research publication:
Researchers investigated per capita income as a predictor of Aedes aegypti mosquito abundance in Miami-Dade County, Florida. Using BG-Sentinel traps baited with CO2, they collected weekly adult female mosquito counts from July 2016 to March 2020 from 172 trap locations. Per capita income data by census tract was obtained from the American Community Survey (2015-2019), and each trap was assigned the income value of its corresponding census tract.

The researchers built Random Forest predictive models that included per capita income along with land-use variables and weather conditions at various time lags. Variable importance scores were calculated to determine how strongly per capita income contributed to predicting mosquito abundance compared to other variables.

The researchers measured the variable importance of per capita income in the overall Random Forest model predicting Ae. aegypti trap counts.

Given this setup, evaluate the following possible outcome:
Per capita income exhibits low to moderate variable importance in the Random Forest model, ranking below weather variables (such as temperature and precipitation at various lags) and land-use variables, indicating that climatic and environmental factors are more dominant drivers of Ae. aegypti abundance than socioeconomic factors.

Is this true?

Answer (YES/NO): NO